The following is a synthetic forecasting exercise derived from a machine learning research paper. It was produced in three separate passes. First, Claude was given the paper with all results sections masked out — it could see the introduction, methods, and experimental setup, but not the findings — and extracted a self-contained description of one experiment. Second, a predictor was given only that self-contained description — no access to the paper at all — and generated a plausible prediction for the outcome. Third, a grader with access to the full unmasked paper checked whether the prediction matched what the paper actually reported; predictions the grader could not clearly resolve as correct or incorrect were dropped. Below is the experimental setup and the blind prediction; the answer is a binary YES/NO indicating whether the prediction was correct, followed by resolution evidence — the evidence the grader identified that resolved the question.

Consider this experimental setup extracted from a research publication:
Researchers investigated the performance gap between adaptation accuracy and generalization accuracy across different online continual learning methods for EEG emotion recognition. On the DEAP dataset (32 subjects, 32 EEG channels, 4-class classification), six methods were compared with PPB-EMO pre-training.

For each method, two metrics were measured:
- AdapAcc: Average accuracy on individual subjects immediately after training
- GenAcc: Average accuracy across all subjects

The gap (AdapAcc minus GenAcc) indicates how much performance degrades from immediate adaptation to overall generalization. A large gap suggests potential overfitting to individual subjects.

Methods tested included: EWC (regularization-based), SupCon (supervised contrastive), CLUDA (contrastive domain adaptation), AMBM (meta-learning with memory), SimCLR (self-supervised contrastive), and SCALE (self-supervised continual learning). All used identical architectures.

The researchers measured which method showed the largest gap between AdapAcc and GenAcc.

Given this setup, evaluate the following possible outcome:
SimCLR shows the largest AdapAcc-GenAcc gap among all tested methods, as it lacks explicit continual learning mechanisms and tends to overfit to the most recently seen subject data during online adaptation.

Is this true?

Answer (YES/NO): NO